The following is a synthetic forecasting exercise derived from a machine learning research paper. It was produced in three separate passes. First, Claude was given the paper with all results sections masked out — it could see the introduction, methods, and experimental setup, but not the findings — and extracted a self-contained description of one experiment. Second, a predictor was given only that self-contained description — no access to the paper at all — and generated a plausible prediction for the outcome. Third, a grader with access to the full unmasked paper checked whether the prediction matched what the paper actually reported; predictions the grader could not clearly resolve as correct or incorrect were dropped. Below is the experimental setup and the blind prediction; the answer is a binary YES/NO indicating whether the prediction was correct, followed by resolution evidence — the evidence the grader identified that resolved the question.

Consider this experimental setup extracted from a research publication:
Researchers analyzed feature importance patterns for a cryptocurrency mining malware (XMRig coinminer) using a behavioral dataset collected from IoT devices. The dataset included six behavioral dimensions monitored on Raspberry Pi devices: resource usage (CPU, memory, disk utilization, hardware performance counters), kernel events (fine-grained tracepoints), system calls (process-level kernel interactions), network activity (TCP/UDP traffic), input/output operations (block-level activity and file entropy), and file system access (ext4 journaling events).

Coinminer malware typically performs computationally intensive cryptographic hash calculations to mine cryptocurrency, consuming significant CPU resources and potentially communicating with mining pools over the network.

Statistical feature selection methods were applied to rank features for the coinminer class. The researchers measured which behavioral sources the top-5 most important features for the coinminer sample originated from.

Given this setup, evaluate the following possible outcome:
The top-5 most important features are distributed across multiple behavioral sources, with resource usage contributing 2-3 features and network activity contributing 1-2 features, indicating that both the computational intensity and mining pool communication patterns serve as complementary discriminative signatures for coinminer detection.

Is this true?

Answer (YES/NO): NO